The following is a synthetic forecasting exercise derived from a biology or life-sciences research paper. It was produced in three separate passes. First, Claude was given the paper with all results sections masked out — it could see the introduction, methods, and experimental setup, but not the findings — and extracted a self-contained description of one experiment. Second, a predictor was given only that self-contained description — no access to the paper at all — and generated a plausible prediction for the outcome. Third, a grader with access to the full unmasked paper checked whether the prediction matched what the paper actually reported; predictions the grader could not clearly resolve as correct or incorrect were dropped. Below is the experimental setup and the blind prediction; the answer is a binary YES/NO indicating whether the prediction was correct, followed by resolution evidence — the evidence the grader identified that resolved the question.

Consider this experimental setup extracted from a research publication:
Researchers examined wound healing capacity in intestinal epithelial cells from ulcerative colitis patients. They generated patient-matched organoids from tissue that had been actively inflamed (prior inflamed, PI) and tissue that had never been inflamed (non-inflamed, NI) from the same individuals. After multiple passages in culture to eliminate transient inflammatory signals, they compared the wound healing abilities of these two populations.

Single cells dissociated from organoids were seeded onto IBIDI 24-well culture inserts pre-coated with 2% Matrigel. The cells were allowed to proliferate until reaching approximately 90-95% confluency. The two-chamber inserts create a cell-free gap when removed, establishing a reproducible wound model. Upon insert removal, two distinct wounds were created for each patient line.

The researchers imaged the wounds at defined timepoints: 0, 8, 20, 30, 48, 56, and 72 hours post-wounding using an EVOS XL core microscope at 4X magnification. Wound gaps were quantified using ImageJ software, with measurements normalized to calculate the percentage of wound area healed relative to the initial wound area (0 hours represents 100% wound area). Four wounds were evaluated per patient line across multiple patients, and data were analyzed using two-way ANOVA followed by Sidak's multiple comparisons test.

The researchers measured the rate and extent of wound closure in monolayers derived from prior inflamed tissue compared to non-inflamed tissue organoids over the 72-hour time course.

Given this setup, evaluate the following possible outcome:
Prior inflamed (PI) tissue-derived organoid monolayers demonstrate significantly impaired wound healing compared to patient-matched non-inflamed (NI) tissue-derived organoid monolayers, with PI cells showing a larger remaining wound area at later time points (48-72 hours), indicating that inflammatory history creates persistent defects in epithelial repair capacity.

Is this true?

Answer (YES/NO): NO